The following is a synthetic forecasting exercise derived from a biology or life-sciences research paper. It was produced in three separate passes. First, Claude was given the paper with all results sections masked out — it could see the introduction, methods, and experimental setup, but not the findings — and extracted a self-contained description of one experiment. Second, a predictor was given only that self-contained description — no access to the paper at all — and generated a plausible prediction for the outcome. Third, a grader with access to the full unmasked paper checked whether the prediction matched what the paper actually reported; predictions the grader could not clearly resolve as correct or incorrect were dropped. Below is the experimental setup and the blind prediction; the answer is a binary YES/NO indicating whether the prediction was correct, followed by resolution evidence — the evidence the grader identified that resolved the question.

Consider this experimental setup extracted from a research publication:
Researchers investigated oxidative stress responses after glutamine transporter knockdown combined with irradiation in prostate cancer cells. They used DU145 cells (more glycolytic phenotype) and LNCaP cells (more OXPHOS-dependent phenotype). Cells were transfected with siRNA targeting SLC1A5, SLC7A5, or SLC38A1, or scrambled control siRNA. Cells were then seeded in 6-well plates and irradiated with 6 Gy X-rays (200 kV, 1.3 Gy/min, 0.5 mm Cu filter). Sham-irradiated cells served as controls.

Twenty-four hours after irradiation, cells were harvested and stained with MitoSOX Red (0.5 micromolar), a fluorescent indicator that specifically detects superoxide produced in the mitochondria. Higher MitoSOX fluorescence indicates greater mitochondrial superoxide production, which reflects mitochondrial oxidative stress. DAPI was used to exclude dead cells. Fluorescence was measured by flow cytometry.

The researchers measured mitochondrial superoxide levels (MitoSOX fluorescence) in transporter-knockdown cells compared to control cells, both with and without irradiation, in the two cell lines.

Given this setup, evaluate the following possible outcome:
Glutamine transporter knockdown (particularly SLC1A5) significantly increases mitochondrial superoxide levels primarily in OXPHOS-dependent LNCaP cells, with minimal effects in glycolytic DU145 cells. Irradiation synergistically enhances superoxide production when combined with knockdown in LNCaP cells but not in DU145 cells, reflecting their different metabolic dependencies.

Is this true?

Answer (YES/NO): YES